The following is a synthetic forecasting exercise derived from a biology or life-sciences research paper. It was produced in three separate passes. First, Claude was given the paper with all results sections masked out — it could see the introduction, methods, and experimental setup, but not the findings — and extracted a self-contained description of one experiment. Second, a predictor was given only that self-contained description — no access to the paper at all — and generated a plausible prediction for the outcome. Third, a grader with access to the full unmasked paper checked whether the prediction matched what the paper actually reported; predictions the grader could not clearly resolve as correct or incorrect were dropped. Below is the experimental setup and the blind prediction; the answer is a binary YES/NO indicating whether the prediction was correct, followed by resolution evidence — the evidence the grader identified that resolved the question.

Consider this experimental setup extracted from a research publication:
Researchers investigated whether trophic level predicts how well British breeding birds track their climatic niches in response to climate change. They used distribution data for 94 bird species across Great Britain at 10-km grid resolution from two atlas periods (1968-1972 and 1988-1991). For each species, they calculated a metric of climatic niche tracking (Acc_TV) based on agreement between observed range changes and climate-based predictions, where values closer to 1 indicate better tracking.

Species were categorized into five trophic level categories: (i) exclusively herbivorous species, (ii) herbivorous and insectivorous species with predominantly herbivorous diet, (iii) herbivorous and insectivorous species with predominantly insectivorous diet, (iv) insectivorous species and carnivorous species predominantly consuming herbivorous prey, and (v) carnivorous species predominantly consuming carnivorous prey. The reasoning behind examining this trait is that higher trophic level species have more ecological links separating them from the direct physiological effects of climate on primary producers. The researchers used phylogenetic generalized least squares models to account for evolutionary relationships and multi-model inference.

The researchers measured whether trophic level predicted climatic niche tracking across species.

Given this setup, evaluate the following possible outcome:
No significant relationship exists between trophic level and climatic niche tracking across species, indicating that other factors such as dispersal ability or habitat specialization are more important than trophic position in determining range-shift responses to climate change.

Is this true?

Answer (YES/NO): NO